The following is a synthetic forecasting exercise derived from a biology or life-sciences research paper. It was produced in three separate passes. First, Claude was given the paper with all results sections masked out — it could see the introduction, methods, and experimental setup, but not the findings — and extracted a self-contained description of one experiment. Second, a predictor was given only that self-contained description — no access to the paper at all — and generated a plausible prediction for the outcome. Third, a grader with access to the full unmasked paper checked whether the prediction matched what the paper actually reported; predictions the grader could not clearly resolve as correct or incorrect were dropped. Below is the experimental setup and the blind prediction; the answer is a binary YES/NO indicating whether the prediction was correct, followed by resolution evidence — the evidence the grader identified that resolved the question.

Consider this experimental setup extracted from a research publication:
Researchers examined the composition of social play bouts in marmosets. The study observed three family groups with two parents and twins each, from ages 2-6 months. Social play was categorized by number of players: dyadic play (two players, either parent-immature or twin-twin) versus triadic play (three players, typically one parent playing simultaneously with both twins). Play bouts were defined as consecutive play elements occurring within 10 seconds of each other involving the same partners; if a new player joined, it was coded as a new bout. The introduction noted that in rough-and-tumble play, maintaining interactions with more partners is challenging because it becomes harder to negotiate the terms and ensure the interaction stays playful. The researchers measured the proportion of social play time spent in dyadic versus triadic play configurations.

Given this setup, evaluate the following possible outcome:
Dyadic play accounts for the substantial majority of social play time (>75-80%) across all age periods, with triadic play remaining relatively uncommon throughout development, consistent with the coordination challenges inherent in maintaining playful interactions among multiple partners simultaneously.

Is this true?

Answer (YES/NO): NO